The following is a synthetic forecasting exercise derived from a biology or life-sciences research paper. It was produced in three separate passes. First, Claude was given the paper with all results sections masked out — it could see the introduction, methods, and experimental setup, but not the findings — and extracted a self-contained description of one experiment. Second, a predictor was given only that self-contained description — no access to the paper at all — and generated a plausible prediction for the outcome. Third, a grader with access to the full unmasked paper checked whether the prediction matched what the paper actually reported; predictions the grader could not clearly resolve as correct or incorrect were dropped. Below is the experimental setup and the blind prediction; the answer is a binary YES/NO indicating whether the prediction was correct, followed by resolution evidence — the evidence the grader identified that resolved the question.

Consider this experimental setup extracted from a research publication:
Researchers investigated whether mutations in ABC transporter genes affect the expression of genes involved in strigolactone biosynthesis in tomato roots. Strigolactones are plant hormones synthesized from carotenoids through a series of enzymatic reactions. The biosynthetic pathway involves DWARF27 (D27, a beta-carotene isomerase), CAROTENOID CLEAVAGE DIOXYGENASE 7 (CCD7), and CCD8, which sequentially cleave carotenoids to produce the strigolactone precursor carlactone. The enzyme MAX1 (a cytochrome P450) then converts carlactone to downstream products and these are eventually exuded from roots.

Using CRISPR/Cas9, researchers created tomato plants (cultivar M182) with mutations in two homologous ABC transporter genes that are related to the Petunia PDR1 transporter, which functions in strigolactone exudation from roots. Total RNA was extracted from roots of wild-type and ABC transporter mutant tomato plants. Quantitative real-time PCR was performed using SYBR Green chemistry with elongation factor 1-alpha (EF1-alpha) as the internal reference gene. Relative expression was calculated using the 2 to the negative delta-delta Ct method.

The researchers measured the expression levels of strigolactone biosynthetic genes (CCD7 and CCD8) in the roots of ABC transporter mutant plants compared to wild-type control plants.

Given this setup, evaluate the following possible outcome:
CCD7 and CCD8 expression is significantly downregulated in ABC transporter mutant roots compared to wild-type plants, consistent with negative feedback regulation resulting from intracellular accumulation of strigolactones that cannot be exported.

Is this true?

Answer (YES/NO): NO